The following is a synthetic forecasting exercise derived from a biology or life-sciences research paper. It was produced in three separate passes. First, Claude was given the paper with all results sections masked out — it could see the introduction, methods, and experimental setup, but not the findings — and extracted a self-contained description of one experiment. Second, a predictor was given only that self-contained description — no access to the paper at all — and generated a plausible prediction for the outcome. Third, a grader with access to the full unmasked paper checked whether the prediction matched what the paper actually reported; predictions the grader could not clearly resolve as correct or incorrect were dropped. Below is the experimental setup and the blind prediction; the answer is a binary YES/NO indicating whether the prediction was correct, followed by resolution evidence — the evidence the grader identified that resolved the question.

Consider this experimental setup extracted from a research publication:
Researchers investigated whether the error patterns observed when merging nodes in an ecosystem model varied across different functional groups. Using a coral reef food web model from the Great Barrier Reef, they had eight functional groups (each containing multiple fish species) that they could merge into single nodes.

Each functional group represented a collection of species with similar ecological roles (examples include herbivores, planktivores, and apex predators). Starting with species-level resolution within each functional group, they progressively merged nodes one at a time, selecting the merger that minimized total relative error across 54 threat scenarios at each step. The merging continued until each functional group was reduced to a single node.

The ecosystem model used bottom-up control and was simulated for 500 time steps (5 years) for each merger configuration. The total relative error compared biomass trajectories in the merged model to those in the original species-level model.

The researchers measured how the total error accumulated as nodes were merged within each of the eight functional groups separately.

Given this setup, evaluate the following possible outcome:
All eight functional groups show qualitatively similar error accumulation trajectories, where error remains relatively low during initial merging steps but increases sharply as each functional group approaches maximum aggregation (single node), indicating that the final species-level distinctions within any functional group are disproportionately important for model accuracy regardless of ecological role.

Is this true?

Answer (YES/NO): YES